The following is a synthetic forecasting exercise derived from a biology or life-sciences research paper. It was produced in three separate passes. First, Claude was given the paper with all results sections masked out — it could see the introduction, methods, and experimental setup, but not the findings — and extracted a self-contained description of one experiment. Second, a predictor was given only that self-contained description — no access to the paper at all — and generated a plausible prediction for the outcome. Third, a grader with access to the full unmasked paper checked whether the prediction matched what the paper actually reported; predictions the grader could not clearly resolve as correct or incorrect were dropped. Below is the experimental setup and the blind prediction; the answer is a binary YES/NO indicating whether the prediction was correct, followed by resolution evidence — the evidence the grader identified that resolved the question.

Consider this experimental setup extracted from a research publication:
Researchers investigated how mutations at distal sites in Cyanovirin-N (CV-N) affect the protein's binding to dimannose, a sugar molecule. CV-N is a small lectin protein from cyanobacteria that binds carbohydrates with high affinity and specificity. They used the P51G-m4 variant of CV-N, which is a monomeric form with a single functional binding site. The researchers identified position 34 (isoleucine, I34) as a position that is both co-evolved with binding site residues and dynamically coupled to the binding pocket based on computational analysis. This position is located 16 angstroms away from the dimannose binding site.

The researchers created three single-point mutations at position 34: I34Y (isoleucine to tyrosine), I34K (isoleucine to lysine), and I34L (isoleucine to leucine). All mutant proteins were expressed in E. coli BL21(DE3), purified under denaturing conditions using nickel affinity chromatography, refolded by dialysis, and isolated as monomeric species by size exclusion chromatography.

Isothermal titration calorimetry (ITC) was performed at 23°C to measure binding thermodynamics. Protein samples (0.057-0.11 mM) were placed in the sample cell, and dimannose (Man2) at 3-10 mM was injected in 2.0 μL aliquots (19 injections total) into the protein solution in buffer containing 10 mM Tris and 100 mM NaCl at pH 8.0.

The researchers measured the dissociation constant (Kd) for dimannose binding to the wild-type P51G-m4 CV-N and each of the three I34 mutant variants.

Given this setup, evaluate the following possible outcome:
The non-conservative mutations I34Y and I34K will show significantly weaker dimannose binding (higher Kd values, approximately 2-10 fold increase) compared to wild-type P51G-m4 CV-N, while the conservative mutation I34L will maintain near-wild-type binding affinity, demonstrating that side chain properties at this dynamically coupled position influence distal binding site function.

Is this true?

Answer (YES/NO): NO